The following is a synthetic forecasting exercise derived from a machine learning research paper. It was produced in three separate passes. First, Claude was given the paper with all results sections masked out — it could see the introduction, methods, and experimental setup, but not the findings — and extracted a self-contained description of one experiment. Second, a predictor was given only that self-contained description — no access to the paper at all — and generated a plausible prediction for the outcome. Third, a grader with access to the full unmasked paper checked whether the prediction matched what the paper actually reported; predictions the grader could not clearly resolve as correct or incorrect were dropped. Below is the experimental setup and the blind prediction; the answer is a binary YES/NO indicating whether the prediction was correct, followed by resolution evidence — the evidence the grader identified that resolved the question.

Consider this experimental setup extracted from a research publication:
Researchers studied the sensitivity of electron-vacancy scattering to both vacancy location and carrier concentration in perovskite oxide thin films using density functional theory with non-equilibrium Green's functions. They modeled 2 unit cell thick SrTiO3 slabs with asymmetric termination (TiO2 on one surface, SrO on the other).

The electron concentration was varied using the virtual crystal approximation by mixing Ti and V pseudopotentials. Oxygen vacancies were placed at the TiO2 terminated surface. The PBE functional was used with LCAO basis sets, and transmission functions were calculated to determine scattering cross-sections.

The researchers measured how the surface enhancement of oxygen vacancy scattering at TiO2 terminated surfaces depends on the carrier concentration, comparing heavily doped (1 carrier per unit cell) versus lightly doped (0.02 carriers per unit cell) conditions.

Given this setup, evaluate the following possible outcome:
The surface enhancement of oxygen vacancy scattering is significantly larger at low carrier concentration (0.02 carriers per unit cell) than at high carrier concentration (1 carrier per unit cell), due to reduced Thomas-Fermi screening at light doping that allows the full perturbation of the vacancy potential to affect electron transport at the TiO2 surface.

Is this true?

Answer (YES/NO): YES